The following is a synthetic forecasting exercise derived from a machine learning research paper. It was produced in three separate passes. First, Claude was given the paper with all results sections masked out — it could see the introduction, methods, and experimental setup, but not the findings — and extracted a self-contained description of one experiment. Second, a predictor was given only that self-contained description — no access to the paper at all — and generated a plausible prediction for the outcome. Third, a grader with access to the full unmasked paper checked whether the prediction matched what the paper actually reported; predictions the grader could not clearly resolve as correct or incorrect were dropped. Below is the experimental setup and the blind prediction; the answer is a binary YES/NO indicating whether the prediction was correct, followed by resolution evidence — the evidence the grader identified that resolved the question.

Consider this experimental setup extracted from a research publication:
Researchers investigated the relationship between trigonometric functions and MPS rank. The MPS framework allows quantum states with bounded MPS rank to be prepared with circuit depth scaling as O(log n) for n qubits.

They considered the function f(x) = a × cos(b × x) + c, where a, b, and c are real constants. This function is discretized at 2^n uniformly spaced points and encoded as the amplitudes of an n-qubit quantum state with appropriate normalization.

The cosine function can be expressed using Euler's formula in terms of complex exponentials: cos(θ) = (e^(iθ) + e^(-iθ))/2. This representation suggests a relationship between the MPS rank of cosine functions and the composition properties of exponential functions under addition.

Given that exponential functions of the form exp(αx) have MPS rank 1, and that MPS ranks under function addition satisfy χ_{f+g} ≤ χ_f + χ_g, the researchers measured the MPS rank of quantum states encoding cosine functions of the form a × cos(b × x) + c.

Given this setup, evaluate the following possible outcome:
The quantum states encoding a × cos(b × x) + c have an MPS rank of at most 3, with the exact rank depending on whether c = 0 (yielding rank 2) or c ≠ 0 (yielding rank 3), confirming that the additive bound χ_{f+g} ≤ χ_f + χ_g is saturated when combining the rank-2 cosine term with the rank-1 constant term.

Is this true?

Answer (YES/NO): NO